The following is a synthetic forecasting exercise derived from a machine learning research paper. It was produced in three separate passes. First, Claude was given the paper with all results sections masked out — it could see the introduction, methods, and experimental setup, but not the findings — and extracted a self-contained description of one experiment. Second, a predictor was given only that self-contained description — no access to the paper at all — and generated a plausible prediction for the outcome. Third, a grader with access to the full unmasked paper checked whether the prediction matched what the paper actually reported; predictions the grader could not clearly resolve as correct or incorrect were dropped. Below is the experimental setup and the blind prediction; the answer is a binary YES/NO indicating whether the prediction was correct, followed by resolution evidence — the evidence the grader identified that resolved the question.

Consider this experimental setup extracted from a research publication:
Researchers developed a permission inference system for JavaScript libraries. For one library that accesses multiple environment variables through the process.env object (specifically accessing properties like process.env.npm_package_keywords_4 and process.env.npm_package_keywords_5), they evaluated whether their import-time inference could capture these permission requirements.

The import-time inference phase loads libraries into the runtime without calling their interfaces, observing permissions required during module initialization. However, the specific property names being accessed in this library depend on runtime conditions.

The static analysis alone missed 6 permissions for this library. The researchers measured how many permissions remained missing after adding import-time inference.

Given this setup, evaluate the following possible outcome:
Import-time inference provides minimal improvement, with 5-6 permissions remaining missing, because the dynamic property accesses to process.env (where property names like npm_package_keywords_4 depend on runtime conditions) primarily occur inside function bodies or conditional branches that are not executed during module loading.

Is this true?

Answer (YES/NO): NO